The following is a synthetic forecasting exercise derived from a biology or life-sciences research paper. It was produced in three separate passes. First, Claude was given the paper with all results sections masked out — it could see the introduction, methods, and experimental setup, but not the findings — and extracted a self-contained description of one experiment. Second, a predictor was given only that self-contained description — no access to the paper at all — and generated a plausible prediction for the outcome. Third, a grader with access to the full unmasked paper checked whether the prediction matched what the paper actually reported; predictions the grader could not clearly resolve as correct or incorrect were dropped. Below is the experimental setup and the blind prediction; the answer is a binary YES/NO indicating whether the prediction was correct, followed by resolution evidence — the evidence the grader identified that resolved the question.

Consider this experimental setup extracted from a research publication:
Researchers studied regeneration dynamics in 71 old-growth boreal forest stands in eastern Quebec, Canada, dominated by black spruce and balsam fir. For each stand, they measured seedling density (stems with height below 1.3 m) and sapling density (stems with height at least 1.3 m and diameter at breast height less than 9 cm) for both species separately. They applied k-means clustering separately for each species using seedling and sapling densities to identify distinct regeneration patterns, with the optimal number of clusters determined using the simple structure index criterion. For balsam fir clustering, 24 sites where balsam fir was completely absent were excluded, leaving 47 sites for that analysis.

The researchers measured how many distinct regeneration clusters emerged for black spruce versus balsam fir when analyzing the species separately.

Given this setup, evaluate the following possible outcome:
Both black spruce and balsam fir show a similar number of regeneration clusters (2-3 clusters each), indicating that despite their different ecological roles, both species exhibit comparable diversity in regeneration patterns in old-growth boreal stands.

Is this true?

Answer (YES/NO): NO